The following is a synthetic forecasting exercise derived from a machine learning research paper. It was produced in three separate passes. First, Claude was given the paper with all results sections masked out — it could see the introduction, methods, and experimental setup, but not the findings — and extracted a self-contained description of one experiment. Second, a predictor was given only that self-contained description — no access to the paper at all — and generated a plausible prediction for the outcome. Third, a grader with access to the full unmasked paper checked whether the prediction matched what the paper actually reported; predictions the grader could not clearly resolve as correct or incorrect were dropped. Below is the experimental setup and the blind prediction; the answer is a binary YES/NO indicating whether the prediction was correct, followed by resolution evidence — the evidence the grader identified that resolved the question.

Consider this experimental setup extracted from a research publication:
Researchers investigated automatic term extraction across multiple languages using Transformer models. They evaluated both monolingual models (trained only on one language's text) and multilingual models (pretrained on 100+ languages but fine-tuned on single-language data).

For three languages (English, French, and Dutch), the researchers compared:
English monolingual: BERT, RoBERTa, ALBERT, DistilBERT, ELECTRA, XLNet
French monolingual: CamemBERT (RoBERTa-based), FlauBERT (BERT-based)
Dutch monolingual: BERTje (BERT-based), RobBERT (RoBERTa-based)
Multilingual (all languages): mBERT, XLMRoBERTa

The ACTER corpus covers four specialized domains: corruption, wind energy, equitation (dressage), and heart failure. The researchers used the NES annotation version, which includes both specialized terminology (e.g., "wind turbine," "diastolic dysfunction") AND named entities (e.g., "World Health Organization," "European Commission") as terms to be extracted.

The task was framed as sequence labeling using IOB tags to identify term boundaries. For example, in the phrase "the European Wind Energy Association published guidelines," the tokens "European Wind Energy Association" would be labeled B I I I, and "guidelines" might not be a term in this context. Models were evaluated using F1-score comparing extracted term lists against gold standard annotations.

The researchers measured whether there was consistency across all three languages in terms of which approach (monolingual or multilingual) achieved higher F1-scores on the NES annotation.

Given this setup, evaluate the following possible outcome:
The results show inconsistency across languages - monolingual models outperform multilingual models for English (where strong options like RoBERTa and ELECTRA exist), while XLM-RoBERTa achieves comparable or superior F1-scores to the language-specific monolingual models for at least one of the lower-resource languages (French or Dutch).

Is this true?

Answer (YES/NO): NO